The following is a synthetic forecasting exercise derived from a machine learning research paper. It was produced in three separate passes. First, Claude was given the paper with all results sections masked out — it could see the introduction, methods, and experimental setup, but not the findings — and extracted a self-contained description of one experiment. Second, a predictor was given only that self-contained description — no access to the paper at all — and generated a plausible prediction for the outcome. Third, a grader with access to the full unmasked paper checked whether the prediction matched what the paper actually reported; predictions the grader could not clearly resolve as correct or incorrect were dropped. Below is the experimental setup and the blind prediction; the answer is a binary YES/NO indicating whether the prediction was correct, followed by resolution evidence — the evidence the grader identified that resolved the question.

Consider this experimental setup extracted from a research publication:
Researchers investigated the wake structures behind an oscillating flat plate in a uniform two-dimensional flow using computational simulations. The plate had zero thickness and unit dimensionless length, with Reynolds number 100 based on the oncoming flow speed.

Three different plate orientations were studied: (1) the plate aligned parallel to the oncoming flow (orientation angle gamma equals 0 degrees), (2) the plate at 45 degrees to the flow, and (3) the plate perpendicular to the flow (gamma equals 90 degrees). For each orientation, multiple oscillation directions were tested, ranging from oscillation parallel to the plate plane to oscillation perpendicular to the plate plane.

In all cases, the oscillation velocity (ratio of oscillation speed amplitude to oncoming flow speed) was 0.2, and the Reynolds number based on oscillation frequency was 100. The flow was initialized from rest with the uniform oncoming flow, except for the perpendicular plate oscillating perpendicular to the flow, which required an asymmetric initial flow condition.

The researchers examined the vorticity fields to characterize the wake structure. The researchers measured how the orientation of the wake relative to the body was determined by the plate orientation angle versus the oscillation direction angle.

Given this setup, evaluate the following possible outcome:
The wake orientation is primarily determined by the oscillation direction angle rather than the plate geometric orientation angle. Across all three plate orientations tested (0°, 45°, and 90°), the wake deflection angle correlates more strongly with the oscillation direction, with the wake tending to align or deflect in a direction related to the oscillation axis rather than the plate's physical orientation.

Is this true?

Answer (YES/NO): NO